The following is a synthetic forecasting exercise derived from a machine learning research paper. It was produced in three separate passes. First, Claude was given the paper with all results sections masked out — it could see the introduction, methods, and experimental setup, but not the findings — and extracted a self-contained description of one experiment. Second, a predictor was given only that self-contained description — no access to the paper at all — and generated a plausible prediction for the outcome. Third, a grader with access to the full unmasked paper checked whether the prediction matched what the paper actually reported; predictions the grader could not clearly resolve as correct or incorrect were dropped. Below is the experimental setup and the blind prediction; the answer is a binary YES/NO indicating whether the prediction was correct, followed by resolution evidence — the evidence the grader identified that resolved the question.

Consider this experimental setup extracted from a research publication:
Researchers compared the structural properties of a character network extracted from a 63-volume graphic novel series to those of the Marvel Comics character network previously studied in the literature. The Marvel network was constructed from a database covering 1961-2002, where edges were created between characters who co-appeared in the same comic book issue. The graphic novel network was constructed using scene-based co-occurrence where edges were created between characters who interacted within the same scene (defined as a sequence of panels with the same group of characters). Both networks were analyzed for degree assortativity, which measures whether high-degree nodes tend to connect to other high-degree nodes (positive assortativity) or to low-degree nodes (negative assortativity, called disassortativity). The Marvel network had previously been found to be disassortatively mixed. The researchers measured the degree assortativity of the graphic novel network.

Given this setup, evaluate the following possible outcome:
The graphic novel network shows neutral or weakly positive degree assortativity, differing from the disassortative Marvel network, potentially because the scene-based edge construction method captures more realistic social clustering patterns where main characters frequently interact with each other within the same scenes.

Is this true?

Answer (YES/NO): NO